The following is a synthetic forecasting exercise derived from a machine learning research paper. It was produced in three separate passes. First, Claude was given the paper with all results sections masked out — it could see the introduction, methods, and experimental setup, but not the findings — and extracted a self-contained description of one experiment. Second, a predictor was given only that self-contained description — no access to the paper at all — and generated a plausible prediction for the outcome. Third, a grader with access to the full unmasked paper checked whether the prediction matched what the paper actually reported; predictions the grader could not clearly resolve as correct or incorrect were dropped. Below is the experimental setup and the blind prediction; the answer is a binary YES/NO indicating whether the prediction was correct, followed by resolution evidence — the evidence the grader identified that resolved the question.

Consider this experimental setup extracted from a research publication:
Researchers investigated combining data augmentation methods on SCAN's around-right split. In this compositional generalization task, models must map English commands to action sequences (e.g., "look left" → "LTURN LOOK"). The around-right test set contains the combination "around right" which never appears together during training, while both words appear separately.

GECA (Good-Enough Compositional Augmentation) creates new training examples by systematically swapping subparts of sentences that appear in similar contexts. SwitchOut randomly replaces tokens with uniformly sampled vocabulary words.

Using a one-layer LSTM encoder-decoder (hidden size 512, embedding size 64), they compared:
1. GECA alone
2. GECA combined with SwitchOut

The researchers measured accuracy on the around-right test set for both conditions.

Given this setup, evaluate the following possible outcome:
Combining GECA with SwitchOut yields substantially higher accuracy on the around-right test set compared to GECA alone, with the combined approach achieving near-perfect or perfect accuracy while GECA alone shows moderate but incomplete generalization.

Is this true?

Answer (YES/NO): NO